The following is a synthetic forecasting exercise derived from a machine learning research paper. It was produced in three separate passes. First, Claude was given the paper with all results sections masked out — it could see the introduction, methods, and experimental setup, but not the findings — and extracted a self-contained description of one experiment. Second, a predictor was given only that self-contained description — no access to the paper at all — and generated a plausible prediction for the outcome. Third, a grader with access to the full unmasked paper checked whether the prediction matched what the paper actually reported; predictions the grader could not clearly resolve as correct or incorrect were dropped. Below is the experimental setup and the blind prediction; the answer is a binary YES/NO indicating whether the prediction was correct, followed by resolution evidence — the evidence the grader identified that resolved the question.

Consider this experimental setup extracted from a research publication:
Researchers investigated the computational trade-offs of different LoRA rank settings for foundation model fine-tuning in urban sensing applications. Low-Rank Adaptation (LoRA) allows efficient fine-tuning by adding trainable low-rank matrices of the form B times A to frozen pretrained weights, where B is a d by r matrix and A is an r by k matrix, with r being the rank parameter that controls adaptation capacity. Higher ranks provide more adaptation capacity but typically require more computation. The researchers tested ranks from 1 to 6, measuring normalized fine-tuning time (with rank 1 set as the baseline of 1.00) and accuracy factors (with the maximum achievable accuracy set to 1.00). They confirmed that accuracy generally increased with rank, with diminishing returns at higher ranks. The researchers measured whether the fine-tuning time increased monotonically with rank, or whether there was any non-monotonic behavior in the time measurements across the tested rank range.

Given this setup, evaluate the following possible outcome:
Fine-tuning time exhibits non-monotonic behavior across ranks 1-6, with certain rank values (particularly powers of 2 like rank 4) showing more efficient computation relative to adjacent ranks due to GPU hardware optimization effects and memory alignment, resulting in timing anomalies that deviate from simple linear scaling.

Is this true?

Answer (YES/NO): NO